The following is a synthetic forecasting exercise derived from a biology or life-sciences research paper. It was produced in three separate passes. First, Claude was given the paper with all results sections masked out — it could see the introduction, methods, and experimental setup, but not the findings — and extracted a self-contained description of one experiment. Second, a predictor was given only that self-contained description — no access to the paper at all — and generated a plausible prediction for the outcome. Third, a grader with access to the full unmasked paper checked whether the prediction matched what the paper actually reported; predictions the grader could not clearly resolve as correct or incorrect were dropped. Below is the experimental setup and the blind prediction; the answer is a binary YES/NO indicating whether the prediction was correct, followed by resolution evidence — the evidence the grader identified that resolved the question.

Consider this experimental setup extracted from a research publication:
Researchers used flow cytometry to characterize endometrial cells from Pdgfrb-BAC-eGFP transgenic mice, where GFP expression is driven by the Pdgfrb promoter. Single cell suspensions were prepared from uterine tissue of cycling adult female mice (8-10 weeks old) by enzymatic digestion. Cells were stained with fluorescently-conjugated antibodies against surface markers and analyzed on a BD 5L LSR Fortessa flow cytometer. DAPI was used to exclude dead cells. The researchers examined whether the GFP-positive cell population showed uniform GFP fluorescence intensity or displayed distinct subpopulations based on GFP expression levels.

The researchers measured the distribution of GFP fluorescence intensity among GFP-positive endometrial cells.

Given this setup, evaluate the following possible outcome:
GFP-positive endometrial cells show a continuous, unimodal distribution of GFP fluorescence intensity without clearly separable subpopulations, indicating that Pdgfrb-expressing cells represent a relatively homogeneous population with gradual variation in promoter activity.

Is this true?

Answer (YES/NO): NO